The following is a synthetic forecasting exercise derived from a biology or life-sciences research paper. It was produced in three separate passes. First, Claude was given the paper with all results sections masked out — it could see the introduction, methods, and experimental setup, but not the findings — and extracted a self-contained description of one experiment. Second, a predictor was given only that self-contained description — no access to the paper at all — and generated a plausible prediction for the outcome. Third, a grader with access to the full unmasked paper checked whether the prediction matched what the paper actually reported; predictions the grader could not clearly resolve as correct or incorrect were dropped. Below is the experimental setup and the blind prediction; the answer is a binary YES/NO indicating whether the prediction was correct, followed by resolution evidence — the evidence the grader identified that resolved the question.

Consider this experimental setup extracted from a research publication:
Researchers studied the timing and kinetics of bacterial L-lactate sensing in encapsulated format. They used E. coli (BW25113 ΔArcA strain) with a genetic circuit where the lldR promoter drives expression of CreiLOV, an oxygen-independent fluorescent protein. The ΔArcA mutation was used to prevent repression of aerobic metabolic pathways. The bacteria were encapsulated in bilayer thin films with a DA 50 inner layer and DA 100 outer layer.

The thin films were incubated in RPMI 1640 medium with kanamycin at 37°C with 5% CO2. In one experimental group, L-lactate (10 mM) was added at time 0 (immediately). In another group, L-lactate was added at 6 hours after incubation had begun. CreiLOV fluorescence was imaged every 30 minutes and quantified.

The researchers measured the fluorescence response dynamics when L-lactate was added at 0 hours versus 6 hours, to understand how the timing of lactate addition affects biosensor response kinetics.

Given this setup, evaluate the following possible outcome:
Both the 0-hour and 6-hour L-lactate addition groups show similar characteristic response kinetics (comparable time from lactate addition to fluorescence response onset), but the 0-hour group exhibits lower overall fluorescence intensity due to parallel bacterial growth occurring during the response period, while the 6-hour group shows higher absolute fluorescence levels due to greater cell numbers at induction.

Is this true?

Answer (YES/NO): NO